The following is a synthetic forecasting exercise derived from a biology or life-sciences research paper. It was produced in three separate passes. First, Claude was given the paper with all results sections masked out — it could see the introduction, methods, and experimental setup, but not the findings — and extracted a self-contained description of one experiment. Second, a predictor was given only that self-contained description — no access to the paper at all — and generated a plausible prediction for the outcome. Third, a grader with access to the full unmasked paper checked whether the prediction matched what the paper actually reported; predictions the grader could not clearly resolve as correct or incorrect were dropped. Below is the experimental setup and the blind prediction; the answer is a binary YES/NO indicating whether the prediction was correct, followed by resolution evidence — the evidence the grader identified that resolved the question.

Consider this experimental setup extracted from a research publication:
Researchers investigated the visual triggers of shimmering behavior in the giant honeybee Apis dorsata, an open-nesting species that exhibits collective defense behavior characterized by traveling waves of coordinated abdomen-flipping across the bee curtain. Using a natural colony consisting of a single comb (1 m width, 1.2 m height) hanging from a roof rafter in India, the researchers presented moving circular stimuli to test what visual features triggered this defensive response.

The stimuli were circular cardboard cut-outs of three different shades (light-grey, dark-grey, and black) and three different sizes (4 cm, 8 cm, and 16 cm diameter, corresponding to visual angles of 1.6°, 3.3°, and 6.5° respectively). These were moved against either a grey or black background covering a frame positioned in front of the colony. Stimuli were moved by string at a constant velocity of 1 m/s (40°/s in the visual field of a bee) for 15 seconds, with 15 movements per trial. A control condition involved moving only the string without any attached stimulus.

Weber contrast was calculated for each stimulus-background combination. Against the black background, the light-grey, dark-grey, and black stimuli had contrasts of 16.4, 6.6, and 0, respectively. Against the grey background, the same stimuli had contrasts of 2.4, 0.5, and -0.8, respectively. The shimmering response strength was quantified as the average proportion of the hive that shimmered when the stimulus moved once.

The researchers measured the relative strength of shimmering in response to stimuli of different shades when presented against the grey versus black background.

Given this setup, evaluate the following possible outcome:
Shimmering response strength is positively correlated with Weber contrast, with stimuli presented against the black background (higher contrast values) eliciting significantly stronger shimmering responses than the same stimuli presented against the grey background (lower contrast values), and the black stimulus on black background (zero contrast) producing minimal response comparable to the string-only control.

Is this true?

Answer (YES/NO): NO